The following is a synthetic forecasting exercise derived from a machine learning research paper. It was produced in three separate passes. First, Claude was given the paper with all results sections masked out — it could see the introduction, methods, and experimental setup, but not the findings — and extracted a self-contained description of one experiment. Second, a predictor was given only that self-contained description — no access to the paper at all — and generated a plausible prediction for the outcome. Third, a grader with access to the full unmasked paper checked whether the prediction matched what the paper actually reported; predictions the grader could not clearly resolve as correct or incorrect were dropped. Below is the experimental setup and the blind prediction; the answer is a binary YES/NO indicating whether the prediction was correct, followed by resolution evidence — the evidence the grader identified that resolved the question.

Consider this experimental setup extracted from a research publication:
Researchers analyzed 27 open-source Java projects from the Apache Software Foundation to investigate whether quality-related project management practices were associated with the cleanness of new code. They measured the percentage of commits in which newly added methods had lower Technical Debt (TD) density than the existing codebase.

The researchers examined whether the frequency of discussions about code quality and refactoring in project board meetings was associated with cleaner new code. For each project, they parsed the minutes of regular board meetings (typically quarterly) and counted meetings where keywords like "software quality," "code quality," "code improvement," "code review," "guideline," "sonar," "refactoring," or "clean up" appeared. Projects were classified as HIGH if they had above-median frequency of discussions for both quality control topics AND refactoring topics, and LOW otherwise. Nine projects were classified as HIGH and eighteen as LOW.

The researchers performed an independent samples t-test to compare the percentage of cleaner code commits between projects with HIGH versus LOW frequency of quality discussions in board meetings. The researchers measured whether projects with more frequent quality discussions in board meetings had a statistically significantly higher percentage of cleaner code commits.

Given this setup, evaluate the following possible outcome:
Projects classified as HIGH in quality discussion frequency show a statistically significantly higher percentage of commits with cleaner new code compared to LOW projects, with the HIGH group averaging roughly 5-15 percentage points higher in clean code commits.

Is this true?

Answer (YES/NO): YES